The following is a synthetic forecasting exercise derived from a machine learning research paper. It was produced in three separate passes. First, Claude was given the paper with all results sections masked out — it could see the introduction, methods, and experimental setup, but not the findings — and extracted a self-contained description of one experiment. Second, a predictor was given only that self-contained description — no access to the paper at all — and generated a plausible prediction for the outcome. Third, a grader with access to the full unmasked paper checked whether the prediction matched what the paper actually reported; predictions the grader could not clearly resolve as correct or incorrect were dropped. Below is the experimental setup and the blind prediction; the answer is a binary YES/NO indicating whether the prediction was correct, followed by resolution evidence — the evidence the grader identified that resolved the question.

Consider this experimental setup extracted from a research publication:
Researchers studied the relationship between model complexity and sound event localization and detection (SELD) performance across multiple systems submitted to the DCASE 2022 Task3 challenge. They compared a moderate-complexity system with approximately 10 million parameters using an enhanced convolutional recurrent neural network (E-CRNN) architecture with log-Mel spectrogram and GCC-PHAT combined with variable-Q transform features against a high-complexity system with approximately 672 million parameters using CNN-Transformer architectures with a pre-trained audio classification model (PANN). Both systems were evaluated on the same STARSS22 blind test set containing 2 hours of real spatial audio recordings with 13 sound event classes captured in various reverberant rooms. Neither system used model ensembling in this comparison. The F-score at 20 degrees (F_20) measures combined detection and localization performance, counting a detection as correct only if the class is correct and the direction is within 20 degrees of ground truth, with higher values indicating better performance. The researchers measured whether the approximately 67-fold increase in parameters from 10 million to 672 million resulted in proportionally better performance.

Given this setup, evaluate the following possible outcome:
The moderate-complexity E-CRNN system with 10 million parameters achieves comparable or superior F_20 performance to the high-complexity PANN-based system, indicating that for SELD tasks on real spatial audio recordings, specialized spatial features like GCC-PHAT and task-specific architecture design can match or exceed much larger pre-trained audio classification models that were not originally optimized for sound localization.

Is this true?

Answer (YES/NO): NO